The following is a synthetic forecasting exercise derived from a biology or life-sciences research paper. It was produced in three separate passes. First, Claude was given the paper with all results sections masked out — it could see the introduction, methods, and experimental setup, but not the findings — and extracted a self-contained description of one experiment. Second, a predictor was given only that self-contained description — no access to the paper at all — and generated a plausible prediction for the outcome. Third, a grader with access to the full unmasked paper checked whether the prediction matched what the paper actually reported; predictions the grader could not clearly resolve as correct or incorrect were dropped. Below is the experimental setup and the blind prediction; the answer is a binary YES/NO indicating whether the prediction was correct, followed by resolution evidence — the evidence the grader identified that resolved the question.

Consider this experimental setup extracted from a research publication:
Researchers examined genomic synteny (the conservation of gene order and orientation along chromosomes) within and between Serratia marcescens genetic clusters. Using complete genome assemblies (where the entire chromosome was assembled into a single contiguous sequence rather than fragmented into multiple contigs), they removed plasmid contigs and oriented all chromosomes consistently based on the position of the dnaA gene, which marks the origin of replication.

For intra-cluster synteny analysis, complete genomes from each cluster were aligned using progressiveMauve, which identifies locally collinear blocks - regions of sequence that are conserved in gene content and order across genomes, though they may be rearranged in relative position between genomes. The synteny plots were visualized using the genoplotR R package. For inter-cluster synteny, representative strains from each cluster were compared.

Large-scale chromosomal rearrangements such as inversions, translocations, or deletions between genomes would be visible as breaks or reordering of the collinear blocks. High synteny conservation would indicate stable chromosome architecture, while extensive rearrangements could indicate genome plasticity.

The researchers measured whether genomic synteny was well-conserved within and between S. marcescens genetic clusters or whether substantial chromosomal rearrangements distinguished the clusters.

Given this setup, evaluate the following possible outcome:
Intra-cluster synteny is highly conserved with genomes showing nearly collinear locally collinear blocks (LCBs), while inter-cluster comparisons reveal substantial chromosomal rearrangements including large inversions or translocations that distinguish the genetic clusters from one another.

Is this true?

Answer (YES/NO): NO